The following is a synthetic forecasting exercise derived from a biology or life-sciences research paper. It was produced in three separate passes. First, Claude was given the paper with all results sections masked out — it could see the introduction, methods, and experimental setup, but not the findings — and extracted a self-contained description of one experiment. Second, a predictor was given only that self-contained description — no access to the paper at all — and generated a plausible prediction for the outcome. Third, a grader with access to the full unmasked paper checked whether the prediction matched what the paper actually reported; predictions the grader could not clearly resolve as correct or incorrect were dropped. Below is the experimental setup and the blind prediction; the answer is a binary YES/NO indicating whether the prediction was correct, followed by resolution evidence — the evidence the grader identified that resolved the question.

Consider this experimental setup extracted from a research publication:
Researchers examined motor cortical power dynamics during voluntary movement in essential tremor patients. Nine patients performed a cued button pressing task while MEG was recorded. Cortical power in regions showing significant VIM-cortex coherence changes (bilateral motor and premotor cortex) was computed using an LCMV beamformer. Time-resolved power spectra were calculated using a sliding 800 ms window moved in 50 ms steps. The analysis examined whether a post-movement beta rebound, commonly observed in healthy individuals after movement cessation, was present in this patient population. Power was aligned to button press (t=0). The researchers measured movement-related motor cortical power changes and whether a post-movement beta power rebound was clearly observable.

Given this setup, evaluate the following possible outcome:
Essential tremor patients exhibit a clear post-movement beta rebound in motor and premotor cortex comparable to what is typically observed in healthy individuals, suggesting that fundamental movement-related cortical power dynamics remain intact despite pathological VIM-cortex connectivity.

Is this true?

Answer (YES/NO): NO